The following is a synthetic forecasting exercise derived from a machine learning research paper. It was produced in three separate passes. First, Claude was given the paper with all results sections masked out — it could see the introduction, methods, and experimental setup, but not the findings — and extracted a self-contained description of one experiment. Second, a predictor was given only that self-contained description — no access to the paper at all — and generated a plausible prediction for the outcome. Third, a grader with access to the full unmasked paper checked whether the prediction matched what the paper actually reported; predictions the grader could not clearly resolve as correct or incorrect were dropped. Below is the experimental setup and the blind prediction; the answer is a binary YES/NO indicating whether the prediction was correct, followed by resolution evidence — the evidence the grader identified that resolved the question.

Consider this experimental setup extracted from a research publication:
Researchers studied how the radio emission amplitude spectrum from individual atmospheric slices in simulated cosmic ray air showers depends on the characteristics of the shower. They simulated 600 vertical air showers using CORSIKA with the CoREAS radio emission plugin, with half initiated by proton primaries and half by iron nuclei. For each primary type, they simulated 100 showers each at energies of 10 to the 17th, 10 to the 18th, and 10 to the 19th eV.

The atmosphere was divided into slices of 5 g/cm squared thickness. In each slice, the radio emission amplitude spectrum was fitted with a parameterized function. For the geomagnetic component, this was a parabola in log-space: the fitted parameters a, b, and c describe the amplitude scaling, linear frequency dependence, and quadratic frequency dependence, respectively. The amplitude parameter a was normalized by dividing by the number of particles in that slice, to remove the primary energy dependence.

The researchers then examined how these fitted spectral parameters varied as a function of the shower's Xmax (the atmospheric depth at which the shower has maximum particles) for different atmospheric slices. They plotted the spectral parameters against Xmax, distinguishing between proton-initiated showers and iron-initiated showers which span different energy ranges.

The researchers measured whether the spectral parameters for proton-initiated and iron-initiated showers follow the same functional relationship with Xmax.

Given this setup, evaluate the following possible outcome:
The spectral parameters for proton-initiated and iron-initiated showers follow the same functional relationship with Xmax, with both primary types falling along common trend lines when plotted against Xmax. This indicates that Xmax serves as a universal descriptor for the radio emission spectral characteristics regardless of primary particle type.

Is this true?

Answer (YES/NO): YES